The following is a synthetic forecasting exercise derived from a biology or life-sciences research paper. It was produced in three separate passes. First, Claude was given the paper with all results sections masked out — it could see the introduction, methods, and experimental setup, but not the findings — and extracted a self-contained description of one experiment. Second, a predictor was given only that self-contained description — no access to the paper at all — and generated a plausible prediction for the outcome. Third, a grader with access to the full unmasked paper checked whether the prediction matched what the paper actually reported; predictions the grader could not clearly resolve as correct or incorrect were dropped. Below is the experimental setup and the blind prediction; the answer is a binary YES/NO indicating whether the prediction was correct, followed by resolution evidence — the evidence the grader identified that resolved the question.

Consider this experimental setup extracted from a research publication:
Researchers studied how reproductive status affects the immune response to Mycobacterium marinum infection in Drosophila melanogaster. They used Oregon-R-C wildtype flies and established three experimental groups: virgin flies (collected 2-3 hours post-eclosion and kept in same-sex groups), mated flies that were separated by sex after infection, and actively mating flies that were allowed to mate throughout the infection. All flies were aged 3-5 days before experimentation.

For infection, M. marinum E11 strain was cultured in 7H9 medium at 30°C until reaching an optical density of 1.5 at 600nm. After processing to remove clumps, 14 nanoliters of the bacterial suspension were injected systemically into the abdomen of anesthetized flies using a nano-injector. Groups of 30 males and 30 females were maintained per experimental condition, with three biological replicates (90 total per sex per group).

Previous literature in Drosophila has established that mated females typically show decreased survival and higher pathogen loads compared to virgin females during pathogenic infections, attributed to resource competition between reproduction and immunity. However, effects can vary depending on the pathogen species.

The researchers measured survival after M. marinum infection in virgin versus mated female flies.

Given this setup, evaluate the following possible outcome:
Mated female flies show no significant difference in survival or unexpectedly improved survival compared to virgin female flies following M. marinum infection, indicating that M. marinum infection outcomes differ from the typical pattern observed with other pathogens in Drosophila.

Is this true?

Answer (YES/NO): YES